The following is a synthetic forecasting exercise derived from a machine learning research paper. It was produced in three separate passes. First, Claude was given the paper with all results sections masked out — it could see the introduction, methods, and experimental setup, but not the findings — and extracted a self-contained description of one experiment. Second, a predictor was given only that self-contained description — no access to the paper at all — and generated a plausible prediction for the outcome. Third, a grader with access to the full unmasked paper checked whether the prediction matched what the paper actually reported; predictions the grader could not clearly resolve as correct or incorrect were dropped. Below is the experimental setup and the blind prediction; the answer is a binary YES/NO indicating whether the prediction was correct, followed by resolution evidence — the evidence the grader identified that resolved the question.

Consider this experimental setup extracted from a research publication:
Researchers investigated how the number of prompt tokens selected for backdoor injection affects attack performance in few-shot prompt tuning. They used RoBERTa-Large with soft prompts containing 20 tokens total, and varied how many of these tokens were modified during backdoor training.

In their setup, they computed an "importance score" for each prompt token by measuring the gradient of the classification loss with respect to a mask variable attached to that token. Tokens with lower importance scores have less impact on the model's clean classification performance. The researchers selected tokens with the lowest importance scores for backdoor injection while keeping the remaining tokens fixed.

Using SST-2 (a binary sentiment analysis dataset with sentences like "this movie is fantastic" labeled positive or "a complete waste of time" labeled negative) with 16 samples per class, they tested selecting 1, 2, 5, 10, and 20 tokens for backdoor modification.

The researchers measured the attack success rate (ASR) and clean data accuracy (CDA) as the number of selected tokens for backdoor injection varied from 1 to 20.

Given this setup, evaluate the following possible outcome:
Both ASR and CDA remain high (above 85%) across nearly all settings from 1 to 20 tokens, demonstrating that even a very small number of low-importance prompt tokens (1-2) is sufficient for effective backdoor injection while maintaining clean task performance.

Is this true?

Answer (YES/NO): NO